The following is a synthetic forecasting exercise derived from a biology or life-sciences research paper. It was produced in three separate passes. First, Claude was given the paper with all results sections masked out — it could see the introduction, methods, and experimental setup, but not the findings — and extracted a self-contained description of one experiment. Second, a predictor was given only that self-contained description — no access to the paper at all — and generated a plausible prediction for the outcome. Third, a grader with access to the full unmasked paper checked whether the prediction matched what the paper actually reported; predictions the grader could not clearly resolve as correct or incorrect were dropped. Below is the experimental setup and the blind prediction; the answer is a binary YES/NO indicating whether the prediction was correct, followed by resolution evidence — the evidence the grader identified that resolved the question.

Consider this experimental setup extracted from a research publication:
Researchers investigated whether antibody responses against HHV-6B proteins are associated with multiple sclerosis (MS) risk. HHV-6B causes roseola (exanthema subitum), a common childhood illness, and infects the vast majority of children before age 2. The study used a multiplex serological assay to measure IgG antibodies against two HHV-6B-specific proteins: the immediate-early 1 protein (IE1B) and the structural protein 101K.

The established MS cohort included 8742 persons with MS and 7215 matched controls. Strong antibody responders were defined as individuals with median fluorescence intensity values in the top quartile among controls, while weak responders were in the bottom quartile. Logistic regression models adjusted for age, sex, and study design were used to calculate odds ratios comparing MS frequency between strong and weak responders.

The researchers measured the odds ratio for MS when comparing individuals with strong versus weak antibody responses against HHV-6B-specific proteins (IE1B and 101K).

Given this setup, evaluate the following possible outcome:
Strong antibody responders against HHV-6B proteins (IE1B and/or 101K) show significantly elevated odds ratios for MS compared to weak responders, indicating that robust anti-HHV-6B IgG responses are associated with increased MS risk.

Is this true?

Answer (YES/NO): NO